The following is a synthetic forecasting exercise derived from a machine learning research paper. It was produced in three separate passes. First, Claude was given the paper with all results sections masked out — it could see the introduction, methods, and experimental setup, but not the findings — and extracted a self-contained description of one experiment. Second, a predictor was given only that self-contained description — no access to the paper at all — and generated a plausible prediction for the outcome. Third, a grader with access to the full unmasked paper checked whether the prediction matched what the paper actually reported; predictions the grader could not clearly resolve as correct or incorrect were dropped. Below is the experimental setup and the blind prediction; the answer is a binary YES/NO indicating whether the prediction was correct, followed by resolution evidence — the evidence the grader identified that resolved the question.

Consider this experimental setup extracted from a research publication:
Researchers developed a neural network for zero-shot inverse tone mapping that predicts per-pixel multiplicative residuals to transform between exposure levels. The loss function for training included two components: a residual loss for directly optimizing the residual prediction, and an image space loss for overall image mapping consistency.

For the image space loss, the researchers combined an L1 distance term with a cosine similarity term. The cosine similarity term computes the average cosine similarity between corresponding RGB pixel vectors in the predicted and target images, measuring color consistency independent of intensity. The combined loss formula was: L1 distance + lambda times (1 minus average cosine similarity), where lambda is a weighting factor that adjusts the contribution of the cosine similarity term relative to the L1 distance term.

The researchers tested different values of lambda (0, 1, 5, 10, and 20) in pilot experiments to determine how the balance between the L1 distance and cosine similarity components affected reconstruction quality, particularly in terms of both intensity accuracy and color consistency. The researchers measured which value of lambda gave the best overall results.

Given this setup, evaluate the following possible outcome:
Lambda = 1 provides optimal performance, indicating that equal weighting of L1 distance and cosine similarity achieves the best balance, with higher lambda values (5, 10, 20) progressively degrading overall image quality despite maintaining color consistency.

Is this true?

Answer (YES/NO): NO